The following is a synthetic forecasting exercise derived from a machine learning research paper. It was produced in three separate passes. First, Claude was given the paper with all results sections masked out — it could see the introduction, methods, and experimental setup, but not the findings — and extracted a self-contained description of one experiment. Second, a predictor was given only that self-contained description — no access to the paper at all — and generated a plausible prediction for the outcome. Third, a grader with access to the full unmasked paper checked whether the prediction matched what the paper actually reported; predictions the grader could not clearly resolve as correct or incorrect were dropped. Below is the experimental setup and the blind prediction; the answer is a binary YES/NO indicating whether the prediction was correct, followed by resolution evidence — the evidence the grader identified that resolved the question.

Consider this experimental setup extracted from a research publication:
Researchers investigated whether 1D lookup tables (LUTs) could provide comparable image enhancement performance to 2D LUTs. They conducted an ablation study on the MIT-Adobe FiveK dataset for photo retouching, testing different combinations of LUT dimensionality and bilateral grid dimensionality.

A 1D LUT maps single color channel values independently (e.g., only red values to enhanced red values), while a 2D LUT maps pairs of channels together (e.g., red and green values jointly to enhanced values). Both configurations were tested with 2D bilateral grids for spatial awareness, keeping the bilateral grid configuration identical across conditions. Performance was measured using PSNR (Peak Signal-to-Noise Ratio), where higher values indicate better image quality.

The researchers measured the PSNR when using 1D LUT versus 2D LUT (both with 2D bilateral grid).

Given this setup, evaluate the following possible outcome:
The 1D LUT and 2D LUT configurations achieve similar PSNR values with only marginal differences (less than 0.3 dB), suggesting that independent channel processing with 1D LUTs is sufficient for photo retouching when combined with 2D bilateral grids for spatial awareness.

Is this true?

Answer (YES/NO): NO